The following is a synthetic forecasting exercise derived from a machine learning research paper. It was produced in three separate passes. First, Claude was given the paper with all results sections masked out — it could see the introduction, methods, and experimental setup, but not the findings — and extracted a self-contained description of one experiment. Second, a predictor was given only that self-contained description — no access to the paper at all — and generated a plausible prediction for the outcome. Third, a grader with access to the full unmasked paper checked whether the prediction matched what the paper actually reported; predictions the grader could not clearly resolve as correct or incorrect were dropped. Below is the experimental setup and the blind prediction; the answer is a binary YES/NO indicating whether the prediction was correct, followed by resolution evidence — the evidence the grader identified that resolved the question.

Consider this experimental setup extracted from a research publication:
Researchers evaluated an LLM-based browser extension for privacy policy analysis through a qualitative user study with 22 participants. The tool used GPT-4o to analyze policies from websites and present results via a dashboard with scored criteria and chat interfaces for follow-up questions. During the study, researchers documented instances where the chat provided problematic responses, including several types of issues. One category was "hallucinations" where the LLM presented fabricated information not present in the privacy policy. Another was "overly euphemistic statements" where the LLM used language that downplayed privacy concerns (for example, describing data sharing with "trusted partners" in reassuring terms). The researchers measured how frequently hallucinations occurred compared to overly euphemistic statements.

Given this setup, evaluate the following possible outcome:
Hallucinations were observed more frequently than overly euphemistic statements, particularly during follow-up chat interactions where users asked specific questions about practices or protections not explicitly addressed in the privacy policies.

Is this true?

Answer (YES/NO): NO